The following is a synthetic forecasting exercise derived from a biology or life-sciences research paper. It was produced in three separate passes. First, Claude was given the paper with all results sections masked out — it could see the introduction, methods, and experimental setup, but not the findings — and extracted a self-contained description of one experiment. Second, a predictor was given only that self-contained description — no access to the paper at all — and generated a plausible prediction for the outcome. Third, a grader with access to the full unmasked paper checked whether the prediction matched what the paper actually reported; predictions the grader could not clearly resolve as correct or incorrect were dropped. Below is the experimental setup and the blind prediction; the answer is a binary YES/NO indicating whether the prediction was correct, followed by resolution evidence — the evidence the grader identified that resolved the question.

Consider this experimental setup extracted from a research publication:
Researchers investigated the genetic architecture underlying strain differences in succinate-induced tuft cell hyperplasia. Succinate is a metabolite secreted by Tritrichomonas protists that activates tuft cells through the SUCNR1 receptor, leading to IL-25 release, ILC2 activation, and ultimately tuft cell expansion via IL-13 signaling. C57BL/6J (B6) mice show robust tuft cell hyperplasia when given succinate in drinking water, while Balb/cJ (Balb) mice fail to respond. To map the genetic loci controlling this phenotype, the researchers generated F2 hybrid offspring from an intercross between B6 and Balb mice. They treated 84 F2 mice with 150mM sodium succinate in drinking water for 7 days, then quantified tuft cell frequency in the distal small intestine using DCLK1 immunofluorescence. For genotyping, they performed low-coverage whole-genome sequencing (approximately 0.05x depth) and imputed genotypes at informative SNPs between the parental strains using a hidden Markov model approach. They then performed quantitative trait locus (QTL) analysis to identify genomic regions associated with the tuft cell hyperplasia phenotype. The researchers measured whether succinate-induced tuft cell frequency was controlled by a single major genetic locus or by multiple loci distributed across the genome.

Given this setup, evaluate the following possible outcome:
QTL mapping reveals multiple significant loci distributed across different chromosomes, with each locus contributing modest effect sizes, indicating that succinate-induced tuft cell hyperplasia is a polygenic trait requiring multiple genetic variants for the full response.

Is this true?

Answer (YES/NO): NO